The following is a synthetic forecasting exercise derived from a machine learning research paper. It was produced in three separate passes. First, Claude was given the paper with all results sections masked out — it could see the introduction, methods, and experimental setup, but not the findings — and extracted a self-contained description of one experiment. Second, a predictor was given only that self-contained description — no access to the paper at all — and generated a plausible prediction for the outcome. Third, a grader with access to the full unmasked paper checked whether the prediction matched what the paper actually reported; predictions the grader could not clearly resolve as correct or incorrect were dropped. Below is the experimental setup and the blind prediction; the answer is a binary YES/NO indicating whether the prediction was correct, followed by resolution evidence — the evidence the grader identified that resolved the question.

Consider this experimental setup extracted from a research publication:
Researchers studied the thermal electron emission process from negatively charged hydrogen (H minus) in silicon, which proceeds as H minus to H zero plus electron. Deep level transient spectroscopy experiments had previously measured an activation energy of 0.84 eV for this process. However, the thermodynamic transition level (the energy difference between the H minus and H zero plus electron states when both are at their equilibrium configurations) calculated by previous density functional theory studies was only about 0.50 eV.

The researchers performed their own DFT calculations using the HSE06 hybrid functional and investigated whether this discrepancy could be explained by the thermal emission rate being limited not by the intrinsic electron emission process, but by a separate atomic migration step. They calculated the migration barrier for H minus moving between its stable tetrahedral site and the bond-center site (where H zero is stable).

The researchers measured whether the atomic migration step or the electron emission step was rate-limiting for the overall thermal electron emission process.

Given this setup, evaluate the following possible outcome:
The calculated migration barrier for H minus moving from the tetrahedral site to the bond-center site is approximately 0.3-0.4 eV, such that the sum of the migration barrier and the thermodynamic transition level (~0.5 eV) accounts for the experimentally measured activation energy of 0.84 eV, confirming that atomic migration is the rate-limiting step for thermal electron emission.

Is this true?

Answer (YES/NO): NO